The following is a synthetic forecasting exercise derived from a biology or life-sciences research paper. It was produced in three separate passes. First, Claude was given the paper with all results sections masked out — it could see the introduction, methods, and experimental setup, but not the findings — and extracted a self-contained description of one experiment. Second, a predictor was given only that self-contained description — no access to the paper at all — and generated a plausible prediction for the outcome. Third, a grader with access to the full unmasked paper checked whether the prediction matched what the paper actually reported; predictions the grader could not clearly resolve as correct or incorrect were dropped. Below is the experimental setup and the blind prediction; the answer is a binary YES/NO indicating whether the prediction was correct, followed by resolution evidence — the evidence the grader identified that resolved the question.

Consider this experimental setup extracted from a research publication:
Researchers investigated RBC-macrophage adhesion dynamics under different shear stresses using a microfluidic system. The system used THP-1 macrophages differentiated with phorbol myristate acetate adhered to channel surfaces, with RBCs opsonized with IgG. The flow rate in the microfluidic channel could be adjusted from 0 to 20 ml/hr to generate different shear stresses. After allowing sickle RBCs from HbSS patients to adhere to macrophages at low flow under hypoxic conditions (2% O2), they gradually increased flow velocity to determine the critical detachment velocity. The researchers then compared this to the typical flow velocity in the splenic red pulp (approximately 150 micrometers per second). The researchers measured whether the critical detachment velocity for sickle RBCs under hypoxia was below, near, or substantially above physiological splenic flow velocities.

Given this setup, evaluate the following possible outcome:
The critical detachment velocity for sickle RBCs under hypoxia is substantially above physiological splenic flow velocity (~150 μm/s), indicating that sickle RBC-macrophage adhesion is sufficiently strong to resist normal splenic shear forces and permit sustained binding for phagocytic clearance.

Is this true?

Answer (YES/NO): YES